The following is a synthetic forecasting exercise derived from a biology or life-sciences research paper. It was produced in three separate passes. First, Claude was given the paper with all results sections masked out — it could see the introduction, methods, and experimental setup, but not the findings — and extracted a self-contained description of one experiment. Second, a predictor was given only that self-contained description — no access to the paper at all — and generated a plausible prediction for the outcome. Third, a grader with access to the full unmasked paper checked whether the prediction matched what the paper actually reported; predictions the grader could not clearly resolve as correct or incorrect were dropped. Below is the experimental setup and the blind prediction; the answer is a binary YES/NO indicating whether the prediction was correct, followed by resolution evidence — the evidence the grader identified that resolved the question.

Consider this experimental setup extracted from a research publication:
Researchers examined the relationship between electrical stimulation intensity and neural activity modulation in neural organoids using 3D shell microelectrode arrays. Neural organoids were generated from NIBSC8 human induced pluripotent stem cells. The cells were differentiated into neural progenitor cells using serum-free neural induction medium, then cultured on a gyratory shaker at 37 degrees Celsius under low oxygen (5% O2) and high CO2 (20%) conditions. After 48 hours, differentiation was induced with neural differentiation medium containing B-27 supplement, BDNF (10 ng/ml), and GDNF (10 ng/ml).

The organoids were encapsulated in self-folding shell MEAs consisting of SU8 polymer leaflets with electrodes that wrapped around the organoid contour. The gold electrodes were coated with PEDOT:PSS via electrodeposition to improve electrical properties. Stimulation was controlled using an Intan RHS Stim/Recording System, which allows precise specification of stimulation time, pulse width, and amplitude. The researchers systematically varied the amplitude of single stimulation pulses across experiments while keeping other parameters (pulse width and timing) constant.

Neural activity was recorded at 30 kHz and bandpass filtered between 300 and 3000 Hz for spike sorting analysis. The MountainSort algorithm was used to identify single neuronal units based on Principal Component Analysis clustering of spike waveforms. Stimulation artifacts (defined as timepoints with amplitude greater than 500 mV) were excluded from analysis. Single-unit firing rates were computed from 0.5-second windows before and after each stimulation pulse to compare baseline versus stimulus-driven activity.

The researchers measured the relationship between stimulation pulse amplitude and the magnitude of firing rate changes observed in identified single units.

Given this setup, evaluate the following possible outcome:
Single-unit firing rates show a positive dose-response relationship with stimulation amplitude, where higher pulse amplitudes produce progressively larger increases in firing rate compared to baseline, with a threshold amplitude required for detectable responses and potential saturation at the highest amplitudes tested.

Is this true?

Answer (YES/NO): NO